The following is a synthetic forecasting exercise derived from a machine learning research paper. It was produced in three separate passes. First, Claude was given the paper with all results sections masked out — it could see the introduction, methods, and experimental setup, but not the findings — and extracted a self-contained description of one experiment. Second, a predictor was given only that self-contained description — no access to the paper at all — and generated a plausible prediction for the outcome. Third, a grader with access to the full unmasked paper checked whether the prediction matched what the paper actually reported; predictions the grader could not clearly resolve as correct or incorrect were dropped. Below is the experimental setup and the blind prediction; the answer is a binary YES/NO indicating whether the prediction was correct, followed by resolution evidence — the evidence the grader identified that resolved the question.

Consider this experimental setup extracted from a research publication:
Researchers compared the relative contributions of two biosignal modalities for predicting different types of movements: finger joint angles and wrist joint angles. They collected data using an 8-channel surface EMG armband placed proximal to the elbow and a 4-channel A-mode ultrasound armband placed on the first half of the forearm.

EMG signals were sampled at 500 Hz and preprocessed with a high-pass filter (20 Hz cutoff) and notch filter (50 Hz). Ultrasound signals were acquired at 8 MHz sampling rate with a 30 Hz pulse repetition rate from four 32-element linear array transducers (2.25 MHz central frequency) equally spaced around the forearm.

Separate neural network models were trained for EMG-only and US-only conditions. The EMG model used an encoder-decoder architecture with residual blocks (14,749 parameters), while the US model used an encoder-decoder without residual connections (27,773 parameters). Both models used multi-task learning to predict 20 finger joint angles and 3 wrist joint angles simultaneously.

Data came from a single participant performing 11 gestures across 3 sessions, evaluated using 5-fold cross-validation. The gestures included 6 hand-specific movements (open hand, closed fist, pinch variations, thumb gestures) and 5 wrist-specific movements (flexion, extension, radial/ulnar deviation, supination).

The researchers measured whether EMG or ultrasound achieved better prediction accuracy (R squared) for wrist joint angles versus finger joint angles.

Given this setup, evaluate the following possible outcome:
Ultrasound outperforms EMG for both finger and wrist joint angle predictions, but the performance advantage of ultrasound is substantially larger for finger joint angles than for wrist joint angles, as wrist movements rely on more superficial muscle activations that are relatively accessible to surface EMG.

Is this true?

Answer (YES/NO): NO